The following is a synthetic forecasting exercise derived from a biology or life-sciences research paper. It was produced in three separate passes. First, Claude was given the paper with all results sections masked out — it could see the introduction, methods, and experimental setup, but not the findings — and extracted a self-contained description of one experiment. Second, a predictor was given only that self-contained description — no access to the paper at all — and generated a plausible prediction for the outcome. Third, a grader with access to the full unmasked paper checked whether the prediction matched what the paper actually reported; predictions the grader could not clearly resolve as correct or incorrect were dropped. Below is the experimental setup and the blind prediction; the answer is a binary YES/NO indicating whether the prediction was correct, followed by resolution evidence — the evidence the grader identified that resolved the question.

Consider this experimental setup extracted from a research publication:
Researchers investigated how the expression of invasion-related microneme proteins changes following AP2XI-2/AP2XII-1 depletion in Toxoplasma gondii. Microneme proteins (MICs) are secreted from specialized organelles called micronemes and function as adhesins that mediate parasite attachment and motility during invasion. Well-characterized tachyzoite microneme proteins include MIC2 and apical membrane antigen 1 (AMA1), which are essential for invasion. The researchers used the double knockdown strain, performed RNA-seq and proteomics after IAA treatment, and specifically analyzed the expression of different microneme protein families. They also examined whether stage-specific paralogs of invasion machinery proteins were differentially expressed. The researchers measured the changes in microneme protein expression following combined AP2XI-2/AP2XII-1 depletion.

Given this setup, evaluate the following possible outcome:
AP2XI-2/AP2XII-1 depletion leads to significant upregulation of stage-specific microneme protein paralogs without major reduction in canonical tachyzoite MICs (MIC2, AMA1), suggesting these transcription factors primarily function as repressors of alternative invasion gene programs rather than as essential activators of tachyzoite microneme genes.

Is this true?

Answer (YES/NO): NO